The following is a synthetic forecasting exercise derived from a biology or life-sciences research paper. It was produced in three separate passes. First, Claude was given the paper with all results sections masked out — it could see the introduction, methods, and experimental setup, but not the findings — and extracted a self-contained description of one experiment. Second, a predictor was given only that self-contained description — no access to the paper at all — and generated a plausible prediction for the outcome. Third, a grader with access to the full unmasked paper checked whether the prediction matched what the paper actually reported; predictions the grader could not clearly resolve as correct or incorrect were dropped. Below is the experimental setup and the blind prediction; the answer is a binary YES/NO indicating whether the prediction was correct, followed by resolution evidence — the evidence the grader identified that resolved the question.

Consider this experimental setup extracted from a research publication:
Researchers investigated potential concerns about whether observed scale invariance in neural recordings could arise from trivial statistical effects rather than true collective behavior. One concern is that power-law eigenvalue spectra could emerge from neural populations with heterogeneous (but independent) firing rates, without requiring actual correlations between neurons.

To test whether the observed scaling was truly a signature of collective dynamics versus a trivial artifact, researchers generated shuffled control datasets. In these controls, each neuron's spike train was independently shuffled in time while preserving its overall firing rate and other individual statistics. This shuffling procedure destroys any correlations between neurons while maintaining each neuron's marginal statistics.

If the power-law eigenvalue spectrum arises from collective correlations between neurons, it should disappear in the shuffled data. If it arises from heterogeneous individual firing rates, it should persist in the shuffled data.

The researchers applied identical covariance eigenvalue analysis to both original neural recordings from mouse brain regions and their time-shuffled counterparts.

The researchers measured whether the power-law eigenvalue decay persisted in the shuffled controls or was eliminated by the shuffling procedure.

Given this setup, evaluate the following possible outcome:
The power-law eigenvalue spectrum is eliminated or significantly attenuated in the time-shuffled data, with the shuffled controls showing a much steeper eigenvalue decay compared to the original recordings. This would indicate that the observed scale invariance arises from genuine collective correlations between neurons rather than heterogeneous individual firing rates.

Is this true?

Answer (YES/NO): YES